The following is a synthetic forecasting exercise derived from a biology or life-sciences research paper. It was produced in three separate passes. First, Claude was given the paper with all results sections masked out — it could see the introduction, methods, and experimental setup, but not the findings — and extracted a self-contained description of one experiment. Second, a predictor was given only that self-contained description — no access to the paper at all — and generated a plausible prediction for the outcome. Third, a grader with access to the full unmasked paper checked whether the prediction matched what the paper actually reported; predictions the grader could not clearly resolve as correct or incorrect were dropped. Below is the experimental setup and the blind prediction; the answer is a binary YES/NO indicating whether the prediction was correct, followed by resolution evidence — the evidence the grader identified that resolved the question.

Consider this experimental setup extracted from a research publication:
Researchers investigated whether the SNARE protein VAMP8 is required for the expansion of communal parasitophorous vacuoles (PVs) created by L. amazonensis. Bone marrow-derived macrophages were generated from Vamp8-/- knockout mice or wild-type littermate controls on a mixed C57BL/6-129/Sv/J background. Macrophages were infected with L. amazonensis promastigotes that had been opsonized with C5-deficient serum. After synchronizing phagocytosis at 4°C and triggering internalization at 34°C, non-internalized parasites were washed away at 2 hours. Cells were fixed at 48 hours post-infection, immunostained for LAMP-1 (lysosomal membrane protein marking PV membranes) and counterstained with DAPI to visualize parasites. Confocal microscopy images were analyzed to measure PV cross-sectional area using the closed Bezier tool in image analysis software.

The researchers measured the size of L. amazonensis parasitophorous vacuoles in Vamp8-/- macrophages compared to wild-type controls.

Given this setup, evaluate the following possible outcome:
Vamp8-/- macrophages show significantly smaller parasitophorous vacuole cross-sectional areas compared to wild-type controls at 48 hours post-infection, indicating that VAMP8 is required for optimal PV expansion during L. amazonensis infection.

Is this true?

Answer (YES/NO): YES